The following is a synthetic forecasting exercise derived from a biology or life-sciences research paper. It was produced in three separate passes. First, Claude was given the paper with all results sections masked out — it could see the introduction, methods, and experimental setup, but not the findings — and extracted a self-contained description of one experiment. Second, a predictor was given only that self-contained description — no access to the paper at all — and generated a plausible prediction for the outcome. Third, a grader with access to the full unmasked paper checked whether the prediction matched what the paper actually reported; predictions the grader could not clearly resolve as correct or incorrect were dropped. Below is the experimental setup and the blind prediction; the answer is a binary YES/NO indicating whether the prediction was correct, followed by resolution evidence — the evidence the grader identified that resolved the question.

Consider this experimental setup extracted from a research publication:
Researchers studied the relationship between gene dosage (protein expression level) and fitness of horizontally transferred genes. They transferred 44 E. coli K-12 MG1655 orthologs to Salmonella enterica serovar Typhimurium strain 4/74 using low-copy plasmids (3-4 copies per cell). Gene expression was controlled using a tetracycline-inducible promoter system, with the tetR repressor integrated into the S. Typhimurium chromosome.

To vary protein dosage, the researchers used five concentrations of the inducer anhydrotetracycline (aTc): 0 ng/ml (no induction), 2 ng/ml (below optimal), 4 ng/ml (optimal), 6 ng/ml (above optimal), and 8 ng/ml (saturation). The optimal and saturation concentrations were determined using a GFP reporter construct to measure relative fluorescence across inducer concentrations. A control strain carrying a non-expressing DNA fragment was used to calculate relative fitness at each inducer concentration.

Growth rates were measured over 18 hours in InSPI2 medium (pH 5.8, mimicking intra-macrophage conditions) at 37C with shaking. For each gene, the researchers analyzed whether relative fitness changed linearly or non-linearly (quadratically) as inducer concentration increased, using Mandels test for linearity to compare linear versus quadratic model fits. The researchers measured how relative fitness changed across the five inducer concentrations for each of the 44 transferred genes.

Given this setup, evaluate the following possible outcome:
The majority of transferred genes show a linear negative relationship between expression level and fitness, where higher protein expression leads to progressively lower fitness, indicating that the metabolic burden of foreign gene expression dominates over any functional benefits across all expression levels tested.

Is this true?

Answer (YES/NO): NO